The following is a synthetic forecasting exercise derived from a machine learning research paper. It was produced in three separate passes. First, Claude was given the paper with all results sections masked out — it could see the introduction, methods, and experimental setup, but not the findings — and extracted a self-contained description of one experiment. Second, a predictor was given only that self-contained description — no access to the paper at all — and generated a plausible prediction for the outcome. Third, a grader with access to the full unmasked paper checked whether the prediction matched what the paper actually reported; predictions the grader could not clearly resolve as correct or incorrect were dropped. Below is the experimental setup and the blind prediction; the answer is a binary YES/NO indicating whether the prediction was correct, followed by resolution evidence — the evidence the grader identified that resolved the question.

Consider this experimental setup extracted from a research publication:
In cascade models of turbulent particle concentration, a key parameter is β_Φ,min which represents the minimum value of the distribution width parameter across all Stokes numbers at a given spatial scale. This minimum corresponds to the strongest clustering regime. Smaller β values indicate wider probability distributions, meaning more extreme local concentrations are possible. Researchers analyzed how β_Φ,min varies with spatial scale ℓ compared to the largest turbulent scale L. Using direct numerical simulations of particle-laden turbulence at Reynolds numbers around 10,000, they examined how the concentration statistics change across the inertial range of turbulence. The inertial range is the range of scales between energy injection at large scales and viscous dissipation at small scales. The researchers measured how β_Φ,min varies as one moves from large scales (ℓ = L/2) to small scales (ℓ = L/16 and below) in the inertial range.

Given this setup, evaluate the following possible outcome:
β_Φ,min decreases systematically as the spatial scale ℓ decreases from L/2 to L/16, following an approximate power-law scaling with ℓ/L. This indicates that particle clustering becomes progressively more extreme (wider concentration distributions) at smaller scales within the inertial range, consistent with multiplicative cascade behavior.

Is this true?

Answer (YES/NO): YES